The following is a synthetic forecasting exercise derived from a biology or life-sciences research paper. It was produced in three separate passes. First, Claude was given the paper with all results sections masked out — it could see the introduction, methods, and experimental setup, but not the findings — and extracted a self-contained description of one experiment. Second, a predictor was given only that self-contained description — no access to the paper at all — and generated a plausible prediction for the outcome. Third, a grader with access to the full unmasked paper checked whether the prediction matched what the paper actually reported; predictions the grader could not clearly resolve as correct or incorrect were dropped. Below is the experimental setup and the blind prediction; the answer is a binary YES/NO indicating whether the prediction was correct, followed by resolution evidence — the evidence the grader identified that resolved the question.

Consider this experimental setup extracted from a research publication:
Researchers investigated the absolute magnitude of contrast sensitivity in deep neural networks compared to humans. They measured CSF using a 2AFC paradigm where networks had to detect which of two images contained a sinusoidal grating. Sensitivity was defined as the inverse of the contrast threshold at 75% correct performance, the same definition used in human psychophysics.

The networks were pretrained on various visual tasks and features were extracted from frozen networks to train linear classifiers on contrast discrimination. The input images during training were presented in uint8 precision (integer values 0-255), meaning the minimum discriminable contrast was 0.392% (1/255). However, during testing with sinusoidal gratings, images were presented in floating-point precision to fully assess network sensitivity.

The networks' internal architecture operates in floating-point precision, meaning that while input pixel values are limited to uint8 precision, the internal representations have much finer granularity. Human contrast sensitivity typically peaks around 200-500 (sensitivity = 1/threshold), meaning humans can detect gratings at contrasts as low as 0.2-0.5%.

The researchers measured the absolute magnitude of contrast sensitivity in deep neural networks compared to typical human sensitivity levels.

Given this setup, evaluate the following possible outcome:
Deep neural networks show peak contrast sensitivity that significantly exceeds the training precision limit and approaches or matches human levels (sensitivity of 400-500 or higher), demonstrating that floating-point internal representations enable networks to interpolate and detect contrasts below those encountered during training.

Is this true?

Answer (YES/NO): NO